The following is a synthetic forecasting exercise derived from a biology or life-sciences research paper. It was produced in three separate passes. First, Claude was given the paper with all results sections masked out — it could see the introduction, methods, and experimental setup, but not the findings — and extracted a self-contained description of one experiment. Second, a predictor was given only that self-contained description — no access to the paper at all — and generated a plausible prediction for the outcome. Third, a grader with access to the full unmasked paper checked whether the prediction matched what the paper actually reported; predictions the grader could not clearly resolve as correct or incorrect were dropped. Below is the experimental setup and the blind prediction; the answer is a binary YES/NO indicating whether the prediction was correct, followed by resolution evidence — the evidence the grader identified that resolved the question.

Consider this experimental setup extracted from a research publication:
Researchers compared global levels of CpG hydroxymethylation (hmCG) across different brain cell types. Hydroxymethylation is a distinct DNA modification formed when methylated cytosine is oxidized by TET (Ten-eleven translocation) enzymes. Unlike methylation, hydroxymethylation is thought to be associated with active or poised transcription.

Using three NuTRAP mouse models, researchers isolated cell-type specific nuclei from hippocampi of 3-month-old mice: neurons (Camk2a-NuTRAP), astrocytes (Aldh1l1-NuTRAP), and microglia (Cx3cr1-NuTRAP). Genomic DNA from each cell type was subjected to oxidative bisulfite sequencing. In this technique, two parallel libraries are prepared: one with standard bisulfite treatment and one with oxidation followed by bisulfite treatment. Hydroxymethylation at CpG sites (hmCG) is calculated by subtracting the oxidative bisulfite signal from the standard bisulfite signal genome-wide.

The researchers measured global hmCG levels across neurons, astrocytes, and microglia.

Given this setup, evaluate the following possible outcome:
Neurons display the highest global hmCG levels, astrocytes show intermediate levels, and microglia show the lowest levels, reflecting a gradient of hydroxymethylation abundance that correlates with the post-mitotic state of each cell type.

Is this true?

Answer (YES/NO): YES